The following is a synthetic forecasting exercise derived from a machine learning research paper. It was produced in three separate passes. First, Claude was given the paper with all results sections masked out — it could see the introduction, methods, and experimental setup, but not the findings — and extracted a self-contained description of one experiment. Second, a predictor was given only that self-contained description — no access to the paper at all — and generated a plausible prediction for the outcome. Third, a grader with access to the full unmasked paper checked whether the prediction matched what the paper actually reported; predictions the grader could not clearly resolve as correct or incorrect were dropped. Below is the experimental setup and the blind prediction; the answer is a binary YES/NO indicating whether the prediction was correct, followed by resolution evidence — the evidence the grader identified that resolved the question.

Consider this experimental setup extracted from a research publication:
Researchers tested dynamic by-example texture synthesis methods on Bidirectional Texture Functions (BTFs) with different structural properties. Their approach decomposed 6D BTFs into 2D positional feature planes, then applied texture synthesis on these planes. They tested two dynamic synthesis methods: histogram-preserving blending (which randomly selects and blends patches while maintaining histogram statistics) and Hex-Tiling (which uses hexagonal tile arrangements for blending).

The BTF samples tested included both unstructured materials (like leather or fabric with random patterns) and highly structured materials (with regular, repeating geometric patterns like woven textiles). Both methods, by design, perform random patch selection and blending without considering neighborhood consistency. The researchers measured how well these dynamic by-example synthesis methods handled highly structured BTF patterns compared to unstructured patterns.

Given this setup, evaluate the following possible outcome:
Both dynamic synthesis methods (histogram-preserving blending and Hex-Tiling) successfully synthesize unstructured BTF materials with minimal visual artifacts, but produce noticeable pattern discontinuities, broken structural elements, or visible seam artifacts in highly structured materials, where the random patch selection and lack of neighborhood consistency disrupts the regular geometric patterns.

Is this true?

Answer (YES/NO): YES